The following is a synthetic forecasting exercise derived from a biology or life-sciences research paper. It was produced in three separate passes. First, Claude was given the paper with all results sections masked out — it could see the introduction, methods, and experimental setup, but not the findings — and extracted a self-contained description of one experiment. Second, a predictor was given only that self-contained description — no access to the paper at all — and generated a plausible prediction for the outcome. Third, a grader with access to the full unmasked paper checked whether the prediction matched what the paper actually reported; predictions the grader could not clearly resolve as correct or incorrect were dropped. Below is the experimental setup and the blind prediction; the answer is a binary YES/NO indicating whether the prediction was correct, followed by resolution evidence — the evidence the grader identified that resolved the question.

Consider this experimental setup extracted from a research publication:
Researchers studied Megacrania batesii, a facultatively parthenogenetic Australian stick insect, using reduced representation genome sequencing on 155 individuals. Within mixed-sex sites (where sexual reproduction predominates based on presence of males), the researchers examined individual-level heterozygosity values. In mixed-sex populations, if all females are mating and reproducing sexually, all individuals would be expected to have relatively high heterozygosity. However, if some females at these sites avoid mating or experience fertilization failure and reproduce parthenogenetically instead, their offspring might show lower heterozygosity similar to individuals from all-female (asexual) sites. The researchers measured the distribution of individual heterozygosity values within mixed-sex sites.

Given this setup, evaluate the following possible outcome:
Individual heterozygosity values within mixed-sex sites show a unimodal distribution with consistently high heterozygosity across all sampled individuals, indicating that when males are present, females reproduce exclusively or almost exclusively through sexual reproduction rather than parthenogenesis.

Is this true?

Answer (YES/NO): NO